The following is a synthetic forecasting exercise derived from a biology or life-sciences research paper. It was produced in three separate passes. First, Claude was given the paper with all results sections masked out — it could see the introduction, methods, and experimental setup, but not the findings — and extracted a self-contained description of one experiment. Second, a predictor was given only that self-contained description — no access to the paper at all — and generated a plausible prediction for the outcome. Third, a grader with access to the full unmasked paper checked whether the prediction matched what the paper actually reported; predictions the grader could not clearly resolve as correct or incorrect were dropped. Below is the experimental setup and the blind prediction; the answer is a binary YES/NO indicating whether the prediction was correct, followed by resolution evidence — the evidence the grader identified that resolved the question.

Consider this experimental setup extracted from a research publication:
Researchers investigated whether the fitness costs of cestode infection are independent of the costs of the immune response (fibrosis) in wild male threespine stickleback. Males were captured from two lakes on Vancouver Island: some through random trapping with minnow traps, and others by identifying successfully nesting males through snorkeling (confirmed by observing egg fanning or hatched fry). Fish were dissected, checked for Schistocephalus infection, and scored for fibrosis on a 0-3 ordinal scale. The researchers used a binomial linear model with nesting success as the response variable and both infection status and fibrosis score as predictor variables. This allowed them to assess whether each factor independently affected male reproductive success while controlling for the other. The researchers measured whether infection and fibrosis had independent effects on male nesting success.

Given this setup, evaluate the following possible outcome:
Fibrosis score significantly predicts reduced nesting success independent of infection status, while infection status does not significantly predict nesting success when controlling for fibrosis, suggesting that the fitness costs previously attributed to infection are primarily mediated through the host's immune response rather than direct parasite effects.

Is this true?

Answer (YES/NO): NO